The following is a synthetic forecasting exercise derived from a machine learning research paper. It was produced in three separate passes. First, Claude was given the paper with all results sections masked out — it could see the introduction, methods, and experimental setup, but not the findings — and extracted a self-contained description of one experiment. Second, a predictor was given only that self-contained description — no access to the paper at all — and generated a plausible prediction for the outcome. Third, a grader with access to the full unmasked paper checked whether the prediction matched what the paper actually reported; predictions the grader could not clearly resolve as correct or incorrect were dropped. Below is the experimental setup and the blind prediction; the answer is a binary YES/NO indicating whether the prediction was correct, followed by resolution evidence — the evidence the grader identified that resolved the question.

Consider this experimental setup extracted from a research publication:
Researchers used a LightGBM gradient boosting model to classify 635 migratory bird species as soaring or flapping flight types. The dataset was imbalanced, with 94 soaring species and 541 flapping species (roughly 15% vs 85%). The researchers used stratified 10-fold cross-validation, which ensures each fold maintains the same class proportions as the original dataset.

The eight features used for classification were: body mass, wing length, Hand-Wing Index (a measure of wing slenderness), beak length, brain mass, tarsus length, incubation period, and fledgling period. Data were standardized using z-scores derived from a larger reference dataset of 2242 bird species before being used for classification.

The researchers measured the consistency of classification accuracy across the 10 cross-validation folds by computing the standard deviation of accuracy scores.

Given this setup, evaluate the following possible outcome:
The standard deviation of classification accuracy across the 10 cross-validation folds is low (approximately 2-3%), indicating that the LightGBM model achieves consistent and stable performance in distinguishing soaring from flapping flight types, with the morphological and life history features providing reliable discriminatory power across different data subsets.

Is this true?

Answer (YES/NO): YES